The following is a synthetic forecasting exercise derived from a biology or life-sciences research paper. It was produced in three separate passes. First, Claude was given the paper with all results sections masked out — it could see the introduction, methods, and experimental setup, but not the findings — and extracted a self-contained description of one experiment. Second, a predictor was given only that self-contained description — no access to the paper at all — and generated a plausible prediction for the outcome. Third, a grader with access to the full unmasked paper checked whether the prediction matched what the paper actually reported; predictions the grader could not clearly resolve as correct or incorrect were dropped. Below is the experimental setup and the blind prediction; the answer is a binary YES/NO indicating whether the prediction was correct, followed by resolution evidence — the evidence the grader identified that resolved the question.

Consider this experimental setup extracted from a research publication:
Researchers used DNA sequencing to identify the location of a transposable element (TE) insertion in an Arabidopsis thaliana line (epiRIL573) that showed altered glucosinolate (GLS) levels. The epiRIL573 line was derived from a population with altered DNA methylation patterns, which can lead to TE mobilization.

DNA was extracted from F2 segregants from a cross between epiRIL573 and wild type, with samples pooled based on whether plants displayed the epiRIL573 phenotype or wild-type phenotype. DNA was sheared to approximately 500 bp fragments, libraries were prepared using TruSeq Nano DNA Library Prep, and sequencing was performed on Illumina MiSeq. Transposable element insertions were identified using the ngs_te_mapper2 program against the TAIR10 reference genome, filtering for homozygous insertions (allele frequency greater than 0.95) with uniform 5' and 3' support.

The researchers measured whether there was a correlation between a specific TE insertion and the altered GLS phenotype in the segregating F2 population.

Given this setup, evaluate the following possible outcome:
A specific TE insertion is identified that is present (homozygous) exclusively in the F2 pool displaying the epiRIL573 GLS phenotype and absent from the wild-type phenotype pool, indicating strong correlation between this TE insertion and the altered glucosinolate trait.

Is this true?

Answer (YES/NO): YES